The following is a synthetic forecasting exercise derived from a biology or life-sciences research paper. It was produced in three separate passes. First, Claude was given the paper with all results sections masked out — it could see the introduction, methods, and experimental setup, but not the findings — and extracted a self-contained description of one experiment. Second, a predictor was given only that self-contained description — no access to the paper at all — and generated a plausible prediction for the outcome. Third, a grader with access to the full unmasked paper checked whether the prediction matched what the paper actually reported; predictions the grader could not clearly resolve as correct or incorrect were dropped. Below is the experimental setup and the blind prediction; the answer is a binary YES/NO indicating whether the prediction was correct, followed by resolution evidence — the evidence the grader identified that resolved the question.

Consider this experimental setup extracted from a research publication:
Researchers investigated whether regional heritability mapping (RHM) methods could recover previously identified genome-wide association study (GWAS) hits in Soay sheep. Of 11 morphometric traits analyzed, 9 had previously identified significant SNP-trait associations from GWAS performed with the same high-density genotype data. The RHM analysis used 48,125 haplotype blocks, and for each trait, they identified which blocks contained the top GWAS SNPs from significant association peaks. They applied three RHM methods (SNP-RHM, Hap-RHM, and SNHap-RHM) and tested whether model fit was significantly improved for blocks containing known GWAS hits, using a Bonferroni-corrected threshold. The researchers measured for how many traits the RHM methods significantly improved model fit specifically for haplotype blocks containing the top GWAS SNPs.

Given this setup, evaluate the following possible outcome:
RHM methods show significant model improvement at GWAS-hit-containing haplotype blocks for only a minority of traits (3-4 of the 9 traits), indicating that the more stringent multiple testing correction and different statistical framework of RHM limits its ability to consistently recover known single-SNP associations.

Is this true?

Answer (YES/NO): YES